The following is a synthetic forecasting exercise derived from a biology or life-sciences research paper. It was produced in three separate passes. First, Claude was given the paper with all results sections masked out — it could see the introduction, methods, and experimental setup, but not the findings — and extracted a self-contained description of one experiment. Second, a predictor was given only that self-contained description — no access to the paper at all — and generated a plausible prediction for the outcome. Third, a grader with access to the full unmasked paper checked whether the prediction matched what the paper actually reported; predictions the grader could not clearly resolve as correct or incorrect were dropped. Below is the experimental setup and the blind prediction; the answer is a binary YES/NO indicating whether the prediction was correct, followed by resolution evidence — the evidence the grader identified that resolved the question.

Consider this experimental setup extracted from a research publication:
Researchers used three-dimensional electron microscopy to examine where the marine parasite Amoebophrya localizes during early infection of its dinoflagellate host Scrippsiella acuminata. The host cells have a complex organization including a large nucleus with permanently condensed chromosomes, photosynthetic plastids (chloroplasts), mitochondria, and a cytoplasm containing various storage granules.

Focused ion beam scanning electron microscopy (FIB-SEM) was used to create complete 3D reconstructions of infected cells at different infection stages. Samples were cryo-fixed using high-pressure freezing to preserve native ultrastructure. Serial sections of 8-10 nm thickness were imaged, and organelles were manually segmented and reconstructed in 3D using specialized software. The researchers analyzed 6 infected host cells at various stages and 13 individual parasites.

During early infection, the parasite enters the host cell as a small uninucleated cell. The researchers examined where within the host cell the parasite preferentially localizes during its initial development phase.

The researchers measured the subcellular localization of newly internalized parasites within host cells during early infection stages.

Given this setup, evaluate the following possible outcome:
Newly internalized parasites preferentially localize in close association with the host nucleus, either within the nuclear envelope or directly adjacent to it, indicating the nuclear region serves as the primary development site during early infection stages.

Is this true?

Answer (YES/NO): NO